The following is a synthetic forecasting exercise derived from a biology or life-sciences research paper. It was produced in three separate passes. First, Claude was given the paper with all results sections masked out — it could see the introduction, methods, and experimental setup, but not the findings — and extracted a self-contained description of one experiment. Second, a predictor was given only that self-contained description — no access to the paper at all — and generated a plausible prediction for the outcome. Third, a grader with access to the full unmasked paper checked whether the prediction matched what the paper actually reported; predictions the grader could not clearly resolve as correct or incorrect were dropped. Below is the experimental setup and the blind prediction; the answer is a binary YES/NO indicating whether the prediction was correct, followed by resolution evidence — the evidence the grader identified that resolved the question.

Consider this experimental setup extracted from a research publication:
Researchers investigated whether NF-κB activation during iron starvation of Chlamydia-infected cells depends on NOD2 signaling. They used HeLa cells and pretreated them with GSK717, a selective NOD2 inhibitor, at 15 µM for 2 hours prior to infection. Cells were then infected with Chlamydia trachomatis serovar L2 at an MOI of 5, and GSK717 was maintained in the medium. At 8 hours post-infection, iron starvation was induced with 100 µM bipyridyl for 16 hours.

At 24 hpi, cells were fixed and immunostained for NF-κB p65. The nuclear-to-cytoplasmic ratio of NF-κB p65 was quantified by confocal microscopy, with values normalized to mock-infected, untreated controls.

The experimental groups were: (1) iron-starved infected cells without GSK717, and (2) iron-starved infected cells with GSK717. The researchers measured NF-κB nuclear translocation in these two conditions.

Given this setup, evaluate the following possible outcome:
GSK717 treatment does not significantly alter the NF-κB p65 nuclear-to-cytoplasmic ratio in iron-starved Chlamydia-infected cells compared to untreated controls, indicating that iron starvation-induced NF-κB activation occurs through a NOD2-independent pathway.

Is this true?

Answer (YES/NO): NO